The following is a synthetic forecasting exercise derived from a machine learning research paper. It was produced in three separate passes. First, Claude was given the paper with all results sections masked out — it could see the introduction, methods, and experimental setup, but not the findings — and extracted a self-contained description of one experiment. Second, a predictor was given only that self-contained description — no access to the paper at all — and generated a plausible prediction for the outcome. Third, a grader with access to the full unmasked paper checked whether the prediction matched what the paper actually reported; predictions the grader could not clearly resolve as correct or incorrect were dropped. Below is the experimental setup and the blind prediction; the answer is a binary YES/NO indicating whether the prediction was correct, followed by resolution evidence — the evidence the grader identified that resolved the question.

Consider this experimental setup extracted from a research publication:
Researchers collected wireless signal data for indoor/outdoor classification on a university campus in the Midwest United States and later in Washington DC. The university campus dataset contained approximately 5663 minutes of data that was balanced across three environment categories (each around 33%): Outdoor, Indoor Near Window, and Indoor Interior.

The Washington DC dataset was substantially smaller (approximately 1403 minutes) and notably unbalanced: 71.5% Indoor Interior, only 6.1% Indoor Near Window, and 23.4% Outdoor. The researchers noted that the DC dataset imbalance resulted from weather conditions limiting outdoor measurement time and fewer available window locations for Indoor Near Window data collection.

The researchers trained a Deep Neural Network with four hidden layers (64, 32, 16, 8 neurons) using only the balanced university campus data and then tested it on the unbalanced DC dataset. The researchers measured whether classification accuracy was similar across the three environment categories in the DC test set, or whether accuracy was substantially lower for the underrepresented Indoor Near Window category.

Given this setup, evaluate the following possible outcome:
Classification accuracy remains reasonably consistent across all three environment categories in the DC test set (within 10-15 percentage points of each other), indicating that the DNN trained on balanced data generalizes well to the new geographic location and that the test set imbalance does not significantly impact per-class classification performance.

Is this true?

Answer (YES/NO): NO